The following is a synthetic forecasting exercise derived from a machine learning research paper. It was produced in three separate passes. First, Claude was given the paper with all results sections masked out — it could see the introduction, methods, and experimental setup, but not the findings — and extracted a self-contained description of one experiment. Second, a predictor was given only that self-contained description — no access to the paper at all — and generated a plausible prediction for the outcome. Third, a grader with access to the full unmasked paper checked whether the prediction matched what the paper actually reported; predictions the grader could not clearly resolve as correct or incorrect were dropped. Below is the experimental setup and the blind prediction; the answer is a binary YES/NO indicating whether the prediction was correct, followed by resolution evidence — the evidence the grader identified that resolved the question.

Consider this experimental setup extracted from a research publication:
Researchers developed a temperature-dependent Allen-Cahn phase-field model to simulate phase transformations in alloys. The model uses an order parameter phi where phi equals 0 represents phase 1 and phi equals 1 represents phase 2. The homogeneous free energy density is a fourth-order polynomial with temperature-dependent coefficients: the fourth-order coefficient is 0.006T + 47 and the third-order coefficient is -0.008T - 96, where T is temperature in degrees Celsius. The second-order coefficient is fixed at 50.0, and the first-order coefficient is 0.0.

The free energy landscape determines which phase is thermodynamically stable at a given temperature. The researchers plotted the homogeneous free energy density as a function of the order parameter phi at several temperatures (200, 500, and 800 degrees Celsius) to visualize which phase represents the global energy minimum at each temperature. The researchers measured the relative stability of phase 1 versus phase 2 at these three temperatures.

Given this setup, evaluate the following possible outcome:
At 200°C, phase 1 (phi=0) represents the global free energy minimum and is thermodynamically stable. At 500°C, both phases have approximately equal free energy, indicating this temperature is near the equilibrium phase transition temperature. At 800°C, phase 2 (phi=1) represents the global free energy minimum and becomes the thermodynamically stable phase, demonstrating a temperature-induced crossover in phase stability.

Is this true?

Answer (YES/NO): YES